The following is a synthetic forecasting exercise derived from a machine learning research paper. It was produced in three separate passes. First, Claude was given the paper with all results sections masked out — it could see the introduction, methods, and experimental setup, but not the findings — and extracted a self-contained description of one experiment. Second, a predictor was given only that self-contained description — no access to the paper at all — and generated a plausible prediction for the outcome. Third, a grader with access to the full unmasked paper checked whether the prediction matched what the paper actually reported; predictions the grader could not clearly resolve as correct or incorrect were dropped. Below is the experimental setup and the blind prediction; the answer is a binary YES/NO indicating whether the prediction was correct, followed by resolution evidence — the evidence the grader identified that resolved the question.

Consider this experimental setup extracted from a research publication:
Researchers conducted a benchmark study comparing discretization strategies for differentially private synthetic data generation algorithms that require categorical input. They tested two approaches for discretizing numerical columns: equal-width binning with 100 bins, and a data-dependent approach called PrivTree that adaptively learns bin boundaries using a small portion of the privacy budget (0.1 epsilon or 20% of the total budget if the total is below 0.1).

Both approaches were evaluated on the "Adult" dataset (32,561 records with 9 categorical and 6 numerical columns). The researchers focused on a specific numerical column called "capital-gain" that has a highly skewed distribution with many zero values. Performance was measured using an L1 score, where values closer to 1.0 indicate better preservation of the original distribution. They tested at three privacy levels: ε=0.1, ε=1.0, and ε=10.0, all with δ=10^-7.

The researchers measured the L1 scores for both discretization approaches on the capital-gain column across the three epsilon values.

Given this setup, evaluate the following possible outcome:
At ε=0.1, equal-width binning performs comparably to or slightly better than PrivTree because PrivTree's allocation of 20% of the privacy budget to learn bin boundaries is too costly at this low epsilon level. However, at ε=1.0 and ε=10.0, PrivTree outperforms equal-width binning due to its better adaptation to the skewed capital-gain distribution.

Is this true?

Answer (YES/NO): NO